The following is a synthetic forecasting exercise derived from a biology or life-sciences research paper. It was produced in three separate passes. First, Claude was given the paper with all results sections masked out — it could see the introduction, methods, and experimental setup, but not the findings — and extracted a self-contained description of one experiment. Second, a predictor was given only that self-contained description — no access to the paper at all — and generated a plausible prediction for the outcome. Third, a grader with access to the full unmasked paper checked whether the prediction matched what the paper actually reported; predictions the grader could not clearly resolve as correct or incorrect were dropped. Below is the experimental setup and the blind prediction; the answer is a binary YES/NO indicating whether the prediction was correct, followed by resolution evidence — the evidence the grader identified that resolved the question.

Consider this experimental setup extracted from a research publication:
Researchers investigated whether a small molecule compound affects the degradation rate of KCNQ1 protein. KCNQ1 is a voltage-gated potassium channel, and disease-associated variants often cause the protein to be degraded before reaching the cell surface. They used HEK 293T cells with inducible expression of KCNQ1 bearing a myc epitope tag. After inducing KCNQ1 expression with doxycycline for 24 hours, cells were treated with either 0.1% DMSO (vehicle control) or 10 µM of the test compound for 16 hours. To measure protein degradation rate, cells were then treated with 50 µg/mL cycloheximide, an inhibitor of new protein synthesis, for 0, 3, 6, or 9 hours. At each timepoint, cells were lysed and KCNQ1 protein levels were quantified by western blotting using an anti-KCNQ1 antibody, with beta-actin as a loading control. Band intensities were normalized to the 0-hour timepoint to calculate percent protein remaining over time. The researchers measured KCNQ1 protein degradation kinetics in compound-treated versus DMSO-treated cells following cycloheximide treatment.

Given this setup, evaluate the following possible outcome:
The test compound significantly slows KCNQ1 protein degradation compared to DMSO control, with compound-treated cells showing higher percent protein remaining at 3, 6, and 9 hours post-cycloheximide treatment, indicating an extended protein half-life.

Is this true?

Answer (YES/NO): NO